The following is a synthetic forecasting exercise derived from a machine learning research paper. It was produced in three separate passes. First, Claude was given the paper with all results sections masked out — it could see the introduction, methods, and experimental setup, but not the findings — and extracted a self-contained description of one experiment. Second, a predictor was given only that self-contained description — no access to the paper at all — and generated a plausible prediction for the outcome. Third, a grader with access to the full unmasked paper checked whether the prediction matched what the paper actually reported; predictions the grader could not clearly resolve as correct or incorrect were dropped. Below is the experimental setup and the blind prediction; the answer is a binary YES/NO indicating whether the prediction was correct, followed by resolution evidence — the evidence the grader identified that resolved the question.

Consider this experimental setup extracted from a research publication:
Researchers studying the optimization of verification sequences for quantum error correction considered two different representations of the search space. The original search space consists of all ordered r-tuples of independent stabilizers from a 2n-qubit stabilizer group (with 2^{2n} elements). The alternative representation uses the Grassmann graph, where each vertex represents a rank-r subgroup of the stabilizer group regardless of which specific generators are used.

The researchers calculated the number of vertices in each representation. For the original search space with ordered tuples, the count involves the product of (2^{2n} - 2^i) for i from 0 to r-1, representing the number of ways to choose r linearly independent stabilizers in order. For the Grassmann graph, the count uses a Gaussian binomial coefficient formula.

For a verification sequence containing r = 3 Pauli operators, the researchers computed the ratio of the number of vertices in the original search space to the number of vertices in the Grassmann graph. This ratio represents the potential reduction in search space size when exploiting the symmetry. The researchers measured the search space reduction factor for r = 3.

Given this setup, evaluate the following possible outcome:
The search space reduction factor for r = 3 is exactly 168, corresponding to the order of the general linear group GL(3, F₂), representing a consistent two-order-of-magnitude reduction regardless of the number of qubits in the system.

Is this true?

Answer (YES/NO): YES